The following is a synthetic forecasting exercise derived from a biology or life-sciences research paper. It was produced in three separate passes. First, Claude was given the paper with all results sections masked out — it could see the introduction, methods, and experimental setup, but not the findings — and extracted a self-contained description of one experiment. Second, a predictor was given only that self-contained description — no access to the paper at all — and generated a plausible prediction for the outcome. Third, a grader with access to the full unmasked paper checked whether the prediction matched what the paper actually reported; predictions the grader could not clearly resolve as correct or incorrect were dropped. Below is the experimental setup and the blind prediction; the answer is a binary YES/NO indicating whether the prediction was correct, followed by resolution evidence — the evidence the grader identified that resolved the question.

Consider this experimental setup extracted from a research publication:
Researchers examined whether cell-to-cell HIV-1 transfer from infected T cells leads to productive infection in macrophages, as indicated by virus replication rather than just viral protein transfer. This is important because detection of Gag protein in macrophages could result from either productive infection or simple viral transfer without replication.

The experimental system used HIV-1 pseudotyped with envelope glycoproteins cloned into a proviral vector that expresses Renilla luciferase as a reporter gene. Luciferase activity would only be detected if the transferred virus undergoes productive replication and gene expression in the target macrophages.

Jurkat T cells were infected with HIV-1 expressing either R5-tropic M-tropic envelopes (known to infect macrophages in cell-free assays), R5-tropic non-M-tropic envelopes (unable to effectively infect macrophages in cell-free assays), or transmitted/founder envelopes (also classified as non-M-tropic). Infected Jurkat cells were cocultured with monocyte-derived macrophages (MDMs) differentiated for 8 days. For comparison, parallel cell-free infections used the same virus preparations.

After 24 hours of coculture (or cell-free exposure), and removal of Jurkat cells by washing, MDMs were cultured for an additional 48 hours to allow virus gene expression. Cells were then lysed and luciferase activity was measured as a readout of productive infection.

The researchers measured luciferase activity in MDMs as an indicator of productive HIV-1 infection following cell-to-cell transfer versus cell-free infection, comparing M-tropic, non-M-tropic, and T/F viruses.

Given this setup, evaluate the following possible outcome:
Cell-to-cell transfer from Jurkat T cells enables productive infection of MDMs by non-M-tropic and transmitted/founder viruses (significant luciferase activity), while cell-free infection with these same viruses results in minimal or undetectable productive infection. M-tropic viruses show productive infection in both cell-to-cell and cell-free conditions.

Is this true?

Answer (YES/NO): NO